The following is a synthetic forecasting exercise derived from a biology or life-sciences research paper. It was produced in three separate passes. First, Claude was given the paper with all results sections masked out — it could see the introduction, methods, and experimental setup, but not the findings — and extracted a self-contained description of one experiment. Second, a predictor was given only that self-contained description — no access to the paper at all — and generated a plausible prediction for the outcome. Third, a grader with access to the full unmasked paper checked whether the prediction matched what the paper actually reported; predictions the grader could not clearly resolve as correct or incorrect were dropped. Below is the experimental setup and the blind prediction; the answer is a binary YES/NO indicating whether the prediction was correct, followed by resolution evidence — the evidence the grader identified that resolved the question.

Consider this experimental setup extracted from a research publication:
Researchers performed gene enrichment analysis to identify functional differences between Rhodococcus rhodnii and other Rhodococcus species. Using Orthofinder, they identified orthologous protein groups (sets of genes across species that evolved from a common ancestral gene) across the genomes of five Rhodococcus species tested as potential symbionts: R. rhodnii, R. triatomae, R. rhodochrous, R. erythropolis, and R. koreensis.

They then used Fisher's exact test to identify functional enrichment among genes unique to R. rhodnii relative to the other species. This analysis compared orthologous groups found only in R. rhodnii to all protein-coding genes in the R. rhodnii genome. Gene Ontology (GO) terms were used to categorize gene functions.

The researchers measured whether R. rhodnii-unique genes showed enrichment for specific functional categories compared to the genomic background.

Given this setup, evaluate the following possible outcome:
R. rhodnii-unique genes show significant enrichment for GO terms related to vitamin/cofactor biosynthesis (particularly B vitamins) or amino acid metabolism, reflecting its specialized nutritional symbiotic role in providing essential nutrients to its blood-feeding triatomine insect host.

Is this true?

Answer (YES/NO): NO